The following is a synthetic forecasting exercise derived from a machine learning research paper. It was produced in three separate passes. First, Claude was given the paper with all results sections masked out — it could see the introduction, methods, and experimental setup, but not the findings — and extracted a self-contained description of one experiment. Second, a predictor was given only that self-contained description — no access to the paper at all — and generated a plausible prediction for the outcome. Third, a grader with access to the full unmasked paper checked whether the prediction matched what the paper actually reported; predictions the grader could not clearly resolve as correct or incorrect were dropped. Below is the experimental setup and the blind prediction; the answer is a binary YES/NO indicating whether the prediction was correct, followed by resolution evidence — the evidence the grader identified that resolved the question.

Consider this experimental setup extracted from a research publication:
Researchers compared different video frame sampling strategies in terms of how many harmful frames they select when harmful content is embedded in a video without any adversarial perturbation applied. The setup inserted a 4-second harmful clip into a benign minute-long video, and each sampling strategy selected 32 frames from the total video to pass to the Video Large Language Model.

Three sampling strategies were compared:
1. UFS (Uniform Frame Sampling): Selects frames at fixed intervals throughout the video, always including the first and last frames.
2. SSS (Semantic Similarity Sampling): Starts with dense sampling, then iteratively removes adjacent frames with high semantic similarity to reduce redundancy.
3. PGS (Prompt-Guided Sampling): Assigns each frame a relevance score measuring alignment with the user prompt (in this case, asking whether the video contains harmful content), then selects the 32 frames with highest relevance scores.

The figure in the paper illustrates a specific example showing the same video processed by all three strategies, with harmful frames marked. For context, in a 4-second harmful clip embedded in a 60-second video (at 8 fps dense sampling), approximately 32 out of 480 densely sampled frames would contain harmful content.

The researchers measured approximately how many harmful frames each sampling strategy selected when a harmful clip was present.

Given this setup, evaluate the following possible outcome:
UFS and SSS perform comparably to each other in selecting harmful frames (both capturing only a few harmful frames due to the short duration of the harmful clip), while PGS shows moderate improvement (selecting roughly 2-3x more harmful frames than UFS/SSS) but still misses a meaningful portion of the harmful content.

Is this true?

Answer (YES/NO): NO